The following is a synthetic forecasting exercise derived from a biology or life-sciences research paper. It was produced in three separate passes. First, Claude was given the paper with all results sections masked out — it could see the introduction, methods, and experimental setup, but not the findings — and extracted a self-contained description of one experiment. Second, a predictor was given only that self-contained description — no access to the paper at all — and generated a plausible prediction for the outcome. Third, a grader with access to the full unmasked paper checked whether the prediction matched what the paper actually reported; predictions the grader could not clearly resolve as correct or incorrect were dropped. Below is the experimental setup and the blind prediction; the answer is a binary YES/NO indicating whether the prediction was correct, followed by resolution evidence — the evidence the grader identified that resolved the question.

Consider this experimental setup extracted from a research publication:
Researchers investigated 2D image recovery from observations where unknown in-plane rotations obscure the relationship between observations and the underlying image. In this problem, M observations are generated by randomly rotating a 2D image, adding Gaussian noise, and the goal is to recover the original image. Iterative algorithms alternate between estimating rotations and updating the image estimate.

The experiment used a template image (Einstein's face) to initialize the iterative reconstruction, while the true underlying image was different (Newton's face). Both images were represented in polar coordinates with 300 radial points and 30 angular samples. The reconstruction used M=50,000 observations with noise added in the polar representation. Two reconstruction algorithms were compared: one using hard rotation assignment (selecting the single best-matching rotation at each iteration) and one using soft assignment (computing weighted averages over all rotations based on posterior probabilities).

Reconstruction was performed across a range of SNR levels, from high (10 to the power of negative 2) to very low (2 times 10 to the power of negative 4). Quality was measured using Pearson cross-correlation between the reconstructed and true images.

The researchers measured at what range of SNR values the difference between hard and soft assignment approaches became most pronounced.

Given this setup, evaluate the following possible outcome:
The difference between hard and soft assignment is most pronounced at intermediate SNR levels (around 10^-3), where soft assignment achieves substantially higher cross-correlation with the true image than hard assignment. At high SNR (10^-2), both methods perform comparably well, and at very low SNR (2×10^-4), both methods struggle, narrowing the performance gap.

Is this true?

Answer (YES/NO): YES